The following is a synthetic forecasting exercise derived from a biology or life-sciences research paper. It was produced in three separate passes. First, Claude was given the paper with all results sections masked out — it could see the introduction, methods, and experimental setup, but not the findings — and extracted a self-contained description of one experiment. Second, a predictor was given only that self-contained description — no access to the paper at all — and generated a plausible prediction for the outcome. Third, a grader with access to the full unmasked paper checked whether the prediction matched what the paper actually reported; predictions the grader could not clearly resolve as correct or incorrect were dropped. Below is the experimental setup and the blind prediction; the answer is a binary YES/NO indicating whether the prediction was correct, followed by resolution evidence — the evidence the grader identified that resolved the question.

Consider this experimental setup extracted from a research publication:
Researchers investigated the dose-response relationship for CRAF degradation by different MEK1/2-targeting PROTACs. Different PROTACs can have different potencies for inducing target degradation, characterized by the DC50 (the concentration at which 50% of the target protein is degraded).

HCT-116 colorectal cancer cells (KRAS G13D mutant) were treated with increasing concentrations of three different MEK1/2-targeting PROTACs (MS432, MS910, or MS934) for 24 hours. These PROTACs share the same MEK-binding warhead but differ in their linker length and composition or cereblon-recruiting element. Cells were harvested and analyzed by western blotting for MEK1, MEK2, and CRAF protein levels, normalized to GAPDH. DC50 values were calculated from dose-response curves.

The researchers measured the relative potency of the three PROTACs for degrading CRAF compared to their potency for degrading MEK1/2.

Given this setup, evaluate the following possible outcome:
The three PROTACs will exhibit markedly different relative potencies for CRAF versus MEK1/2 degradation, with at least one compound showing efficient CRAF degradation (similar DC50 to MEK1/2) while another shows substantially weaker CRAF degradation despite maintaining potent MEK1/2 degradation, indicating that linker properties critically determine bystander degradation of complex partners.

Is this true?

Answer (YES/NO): NO